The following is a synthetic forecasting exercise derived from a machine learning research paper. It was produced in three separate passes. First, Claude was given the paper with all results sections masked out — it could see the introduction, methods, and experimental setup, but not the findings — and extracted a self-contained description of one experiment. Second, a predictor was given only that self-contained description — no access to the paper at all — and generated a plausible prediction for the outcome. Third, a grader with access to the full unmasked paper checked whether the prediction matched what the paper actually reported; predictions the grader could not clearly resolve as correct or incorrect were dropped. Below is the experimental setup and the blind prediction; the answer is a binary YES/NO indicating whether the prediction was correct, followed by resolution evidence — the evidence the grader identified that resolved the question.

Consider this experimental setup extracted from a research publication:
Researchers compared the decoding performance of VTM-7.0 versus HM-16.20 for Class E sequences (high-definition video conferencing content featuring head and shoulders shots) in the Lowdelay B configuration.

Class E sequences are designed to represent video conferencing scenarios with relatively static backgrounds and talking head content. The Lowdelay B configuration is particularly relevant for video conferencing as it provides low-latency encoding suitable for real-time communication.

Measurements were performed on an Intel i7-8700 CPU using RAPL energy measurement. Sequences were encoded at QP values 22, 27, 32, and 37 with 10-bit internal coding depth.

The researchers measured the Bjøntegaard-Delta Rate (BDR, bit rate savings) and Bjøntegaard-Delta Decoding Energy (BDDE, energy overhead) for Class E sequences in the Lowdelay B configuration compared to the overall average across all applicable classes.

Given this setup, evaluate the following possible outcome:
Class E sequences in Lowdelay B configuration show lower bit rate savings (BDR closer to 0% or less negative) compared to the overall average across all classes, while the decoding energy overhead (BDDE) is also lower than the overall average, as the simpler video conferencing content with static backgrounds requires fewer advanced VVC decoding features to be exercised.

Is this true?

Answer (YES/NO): NO